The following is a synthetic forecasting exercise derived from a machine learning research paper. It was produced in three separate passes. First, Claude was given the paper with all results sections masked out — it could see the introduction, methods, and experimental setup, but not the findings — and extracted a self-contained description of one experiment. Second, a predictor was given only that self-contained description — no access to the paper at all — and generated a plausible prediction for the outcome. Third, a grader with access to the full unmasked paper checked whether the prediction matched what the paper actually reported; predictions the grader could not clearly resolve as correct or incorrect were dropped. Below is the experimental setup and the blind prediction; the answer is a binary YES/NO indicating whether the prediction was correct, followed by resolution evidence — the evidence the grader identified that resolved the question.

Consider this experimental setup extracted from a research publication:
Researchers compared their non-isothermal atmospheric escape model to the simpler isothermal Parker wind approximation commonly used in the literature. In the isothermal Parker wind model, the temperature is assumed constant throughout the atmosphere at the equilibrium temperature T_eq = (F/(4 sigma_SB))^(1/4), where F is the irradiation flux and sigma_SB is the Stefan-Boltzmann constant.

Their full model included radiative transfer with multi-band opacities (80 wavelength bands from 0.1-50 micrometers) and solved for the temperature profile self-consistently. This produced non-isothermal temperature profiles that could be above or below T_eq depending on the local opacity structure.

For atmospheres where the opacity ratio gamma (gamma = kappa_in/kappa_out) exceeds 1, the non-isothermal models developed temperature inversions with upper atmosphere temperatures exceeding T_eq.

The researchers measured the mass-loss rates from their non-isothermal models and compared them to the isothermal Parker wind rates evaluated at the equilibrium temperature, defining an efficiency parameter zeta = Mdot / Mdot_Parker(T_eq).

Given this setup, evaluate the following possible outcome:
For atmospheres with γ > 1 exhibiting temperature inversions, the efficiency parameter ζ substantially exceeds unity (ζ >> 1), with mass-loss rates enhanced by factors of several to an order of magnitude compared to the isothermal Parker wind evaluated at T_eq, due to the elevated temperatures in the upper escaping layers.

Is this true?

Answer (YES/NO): NO